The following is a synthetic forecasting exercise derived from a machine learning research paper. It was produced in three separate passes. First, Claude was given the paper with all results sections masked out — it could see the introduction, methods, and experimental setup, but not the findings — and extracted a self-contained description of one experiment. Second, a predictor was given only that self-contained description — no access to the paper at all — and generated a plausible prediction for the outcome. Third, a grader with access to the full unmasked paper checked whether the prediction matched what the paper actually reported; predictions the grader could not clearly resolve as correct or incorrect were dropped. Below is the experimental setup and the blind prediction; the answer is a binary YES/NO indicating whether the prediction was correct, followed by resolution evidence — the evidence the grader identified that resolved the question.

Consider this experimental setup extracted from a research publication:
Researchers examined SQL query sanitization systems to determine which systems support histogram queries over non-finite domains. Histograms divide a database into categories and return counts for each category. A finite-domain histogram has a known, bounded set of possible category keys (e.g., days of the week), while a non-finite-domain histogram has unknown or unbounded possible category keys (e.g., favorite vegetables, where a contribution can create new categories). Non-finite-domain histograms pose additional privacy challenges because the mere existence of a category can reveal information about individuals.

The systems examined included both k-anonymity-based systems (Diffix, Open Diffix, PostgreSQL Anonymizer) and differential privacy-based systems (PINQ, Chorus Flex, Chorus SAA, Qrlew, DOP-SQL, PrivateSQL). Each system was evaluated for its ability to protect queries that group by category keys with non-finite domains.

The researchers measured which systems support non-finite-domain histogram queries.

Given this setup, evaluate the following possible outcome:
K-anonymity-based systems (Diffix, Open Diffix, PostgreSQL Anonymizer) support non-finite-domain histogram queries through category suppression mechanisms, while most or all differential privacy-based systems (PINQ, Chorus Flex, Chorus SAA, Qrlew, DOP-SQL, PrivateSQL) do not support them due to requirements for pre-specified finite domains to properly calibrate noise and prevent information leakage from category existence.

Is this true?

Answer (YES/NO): NO